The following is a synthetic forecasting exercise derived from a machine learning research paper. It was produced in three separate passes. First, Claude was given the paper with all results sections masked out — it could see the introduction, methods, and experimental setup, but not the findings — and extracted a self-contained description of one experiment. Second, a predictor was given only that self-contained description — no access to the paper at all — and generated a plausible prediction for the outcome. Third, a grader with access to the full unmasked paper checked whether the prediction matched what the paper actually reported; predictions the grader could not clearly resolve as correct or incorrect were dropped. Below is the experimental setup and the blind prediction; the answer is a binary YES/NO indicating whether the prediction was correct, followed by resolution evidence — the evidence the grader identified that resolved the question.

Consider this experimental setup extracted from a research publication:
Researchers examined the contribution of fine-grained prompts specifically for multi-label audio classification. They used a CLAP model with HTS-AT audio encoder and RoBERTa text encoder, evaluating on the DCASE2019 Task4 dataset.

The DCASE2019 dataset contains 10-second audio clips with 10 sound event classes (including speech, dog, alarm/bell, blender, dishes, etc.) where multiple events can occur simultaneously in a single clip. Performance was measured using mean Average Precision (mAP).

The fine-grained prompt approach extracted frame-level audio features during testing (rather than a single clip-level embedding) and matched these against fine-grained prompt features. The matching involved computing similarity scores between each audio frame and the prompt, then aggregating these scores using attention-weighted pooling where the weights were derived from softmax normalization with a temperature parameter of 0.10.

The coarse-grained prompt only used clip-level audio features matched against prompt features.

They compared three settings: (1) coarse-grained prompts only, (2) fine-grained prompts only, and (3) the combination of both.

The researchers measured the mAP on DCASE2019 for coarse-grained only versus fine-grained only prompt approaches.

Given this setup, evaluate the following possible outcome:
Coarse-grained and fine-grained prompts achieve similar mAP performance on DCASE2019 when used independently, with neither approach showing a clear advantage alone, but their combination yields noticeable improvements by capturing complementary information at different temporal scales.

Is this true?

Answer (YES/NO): NO